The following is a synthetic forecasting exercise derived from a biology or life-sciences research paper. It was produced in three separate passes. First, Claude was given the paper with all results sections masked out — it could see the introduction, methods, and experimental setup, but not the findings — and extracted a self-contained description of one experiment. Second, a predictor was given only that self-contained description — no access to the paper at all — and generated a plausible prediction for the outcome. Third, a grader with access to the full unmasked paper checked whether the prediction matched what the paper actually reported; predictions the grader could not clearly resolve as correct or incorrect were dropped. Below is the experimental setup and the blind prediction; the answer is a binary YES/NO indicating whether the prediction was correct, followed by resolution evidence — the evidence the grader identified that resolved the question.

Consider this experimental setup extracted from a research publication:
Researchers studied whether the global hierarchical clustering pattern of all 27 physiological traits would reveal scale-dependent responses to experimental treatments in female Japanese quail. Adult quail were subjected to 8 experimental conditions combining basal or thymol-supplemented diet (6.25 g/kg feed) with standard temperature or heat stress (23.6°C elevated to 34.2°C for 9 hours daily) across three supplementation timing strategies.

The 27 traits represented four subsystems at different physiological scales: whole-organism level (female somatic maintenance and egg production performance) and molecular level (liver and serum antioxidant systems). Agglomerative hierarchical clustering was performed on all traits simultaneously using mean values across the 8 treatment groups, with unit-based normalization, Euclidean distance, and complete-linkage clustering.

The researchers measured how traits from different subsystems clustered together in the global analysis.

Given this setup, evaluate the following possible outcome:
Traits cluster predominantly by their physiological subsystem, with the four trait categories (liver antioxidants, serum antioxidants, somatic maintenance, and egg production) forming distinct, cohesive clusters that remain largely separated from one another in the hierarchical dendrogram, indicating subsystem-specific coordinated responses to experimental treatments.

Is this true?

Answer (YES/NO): NO